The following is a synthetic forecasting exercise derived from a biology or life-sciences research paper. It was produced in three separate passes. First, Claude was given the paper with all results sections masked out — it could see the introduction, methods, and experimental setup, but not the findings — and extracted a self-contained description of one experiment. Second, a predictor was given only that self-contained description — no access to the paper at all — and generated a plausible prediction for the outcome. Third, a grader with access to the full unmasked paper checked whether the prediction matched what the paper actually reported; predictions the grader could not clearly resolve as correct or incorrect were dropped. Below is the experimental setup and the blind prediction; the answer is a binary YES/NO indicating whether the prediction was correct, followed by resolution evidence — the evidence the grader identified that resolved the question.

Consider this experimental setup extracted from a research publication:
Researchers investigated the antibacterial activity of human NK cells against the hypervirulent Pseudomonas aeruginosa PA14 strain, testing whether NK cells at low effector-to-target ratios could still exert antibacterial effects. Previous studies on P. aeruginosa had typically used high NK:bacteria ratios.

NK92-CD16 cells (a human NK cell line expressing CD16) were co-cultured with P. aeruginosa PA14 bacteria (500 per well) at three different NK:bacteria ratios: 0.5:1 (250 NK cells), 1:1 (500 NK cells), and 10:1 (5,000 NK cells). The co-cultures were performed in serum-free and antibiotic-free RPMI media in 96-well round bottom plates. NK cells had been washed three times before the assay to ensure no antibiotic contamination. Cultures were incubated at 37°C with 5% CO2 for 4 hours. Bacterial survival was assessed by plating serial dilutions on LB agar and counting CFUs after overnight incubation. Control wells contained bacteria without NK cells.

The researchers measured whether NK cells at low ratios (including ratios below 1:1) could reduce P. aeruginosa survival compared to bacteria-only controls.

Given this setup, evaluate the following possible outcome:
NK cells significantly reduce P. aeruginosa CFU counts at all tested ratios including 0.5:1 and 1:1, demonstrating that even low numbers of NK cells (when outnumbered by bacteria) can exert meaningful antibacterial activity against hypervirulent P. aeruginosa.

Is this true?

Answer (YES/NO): NO